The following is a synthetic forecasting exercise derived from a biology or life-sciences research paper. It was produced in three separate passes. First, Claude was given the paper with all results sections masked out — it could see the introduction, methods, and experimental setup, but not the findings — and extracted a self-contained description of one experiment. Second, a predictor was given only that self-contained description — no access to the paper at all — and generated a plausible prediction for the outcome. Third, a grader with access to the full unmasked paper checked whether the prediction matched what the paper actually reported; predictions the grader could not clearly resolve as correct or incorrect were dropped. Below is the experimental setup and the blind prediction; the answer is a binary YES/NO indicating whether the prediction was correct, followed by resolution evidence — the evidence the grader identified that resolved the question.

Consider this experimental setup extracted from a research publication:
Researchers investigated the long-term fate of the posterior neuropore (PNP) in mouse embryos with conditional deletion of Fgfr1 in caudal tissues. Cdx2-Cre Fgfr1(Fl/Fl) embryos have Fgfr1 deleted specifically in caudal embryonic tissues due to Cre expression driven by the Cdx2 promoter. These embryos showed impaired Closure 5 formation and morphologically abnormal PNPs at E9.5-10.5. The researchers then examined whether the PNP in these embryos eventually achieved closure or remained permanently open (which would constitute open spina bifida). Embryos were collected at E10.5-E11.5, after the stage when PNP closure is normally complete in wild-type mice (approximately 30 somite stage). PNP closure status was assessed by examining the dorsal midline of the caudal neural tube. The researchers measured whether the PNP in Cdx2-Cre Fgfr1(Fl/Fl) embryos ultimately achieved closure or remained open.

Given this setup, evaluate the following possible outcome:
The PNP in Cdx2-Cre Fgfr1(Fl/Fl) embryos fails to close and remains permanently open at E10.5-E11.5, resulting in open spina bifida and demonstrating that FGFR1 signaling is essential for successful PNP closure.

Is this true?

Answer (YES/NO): NO